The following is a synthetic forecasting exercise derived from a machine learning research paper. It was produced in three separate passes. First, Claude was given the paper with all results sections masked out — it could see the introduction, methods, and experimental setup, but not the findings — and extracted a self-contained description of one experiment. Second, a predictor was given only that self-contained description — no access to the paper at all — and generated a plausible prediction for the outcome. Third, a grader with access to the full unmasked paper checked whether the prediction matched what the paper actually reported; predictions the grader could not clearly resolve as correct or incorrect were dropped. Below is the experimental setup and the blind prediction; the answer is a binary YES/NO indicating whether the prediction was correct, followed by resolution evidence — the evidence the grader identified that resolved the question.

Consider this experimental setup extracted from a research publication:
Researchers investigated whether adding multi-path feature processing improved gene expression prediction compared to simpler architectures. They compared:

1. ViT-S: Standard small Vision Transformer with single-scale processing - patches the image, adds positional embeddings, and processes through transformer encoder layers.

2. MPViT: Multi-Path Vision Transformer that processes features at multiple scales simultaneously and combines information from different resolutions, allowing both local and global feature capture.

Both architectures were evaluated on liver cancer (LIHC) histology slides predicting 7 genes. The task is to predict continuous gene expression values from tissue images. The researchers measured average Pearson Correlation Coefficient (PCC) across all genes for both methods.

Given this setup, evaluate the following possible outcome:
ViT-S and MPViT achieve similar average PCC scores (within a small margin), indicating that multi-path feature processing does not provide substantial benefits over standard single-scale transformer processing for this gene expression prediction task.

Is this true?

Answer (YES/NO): NO